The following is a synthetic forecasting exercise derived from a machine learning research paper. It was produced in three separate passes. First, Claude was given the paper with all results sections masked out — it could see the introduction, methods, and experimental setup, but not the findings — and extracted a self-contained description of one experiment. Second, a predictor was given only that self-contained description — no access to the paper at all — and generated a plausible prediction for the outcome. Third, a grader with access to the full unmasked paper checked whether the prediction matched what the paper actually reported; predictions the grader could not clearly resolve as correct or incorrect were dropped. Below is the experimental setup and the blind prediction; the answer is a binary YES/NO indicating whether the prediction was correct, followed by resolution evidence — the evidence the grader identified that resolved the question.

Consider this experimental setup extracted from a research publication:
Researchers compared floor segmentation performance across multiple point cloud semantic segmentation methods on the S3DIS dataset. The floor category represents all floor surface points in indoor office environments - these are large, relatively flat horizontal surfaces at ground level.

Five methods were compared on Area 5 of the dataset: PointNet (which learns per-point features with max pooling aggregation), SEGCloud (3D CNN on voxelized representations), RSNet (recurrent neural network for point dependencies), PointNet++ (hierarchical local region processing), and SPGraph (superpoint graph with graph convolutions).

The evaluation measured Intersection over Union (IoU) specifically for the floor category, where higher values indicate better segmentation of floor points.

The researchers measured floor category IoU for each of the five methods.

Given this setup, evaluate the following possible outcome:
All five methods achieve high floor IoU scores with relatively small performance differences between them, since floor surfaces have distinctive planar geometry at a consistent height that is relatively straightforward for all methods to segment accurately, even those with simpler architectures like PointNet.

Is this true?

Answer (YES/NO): YES